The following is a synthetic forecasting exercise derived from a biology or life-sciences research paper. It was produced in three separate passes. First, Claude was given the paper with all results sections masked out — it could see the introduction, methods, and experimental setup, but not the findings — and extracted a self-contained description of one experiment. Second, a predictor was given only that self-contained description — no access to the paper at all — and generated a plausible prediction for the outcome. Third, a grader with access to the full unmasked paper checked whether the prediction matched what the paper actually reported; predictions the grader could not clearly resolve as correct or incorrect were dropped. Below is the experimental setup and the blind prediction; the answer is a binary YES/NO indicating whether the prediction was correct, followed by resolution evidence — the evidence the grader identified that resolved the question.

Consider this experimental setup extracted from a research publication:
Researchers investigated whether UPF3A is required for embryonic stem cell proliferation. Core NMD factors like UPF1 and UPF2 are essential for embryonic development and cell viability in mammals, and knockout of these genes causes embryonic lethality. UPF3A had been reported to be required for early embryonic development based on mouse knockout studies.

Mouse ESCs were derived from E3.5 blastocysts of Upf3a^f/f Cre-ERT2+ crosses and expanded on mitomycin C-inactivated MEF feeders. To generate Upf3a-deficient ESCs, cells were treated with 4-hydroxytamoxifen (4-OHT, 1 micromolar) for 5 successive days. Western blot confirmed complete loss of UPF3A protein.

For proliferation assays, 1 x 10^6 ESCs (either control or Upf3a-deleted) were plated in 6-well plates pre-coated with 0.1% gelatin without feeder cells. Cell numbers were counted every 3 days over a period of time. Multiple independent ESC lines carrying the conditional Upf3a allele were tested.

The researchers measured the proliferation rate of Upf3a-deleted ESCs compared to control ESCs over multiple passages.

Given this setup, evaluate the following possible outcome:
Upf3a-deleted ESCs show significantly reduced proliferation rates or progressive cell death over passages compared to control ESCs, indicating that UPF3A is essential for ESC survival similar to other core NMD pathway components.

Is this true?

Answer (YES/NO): NO